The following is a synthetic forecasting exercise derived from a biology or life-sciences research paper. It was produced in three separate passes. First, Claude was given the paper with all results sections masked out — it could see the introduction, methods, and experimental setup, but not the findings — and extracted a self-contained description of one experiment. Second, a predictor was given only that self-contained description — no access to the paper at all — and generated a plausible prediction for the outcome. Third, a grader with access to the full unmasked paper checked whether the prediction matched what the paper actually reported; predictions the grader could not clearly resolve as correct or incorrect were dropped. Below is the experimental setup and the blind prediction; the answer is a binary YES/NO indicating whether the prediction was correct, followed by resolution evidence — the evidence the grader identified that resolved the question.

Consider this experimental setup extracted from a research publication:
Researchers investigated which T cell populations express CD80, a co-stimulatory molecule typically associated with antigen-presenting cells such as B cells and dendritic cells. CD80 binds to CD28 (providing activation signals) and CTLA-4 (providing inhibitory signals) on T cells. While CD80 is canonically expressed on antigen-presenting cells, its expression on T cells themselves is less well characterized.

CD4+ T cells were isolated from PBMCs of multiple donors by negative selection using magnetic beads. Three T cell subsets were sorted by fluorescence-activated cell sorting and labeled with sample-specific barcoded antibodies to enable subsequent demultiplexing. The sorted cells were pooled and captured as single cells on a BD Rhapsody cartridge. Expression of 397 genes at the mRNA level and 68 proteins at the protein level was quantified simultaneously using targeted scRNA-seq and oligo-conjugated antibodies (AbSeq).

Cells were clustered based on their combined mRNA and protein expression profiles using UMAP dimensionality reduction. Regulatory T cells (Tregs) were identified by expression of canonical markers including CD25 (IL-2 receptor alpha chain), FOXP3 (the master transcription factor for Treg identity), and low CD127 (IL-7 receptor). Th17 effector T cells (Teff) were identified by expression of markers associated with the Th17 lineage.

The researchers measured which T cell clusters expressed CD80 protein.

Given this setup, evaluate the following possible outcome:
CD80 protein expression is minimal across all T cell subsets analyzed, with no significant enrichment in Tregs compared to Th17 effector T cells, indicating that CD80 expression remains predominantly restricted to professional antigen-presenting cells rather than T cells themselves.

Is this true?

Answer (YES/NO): NO